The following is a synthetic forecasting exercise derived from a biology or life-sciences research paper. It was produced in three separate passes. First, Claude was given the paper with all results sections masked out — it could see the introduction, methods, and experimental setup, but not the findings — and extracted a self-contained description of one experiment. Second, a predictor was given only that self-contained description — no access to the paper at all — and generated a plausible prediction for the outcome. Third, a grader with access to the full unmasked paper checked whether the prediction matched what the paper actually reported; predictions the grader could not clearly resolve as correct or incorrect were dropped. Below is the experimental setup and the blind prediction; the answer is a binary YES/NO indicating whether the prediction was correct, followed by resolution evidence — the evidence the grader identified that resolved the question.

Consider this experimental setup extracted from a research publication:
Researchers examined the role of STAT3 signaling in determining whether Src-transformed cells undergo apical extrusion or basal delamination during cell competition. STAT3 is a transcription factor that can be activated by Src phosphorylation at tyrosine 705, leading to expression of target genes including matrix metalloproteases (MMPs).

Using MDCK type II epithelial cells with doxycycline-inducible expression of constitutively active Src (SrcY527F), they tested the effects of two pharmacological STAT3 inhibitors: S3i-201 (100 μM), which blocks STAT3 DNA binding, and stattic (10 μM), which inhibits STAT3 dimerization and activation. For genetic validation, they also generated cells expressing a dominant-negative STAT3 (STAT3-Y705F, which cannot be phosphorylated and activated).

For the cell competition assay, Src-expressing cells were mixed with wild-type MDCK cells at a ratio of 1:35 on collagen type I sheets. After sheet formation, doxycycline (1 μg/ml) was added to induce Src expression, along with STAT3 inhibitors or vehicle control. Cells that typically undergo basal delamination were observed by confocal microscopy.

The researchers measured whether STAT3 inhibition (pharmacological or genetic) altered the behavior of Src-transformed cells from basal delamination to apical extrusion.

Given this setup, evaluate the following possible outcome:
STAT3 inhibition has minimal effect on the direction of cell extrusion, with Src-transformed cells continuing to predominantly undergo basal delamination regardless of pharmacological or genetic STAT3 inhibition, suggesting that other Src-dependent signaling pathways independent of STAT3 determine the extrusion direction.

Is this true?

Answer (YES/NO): NO